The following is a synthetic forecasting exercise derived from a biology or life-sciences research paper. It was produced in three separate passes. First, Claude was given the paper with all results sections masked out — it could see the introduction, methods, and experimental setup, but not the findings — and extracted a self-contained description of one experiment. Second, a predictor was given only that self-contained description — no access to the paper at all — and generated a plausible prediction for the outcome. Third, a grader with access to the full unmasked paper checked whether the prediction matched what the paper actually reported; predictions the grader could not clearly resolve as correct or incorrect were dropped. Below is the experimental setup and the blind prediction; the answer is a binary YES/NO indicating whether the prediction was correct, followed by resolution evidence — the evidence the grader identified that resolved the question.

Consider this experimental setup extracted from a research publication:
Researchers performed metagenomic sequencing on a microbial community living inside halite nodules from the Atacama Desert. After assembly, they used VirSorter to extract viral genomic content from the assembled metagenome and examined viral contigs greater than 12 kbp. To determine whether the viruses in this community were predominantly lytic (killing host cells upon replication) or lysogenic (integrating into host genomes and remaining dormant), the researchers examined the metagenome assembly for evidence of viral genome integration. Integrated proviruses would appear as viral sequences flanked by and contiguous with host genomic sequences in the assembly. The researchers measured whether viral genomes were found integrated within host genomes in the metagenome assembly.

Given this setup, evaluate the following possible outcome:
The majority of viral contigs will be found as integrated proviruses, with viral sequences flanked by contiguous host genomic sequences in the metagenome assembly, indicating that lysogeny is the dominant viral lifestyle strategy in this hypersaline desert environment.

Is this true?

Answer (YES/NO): NO